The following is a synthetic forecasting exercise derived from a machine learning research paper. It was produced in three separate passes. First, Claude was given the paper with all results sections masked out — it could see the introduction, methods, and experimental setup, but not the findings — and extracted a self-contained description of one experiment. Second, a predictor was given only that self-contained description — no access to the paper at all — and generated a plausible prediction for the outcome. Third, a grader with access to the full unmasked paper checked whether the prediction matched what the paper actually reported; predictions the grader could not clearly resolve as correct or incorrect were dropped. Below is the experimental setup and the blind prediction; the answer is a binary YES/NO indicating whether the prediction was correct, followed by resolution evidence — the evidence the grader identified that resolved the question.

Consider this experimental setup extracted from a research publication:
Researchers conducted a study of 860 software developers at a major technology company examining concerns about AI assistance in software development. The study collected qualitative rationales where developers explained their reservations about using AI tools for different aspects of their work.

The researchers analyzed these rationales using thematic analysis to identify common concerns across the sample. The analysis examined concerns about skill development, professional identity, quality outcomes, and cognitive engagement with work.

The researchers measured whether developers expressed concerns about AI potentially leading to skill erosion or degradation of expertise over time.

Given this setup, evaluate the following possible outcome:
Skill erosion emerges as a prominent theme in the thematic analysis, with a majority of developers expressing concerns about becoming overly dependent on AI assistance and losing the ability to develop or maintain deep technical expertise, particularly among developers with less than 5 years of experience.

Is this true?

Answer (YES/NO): NO